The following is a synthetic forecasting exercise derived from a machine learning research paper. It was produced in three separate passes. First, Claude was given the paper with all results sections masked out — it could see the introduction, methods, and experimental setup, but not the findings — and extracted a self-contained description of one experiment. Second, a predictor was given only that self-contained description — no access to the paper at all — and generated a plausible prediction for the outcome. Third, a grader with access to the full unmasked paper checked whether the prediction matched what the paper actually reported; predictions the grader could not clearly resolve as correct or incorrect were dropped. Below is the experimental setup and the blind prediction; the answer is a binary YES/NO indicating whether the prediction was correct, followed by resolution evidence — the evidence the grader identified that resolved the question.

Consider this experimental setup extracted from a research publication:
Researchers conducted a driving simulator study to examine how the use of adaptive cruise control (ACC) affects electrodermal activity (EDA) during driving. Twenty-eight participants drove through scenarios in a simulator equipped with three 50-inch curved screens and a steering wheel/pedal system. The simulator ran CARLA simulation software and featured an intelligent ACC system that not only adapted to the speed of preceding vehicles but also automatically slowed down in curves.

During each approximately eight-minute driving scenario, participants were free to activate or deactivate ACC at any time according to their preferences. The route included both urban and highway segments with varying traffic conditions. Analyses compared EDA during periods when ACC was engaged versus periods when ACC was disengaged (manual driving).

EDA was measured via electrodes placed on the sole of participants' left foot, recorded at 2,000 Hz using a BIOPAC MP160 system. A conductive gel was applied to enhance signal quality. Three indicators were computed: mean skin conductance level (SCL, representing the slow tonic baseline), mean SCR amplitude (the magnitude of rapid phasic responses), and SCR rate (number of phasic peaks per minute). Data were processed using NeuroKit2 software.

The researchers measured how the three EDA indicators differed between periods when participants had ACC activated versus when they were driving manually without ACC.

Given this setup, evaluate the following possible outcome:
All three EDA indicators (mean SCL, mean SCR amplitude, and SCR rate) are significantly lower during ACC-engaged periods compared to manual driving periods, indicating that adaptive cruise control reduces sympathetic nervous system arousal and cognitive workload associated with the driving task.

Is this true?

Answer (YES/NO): YES